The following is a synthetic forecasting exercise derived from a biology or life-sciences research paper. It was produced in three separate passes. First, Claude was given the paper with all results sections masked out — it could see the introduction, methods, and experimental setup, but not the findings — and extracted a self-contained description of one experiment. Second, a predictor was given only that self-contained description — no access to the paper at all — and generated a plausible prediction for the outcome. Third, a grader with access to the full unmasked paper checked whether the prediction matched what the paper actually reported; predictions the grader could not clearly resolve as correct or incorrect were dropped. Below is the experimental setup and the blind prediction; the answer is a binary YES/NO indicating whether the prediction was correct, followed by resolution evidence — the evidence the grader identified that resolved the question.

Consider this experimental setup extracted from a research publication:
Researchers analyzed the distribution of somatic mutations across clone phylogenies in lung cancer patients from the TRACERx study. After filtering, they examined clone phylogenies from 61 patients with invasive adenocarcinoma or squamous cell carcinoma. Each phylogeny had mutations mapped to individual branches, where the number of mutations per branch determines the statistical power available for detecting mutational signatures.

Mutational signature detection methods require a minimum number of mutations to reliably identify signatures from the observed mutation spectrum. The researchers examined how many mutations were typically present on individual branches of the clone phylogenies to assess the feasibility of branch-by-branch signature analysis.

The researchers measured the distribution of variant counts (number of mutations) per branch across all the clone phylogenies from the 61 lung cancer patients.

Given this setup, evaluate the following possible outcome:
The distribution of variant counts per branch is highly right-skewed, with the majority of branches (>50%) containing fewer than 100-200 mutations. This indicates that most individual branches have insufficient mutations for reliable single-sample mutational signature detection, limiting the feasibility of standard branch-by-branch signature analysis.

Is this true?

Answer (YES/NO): YES